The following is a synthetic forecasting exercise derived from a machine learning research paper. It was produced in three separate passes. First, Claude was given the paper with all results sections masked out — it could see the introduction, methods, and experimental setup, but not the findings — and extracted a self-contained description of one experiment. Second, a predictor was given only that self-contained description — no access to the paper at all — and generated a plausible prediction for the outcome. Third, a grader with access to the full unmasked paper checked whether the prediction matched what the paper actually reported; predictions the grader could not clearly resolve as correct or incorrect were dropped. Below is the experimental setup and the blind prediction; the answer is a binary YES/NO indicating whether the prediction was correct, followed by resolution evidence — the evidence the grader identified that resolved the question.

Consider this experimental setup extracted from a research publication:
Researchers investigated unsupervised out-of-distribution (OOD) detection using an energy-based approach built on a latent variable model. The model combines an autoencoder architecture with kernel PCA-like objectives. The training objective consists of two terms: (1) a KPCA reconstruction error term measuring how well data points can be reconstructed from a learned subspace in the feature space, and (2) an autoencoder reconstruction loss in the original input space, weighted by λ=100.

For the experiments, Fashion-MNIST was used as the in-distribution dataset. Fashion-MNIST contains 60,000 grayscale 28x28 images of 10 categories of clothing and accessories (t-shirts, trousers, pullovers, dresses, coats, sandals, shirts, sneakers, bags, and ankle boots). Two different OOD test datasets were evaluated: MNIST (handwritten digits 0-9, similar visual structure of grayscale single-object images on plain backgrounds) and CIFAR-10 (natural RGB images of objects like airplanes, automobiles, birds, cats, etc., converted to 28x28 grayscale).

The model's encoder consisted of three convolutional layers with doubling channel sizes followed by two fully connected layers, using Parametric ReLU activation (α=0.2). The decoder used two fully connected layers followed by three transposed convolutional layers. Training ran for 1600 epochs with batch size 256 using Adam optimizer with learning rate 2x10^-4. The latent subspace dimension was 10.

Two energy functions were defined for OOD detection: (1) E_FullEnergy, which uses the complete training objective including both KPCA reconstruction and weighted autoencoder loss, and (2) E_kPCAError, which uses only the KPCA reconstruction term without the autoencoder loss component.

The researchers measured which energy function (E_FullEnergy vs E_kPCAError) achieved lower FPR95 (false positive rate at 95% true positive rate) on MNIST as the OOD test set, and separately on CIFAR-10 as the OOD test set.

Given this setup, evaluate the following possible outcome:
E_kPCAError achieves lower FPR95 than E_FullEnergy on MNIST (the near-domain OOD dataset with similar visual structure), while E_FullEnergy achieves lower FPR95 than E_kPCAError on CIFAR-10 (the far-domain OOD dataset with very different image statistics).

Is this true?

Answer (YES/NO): YES